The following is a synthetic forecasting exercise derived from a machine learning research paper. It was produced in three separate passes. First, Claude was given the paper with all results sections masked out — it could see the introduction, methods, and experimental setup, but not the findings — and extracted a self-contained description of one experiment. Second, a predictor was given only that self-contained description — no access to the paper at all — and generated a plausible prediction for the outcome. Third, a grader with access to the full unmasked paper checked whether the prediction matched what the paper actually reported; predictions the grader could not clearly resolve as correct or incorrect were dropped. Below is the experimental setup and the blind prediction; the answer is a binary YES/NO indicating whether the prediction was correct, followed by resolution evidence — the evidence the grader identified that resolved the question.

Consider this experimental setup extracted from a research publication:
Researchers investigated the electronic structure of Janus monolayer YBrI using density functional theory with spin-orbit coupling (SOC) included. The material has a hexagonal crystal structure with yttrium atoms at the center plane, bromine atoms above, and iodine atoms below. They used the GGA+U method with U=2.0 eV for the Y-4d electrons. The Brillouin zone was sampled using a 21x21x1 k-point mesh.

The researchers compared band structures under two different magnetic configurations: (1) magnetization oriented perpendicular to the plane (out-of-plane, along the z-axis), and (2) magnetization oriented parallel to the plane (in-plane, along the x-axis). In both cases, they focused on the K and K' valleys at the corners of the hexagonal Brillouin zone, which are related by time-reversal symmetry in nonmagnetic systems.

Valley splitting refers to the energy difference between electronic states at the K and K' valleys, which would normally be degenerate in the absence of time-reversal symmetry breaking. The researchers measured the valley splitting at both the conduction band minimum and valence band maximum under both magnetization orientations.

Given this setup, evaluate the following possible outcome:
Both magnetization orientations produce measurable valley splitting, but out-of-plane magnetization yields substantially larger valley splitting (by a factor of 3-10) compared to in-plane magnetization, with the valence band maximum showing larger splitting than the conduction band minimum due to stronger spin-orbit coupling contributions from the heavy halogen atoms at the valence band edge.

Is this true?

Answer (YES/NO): NO